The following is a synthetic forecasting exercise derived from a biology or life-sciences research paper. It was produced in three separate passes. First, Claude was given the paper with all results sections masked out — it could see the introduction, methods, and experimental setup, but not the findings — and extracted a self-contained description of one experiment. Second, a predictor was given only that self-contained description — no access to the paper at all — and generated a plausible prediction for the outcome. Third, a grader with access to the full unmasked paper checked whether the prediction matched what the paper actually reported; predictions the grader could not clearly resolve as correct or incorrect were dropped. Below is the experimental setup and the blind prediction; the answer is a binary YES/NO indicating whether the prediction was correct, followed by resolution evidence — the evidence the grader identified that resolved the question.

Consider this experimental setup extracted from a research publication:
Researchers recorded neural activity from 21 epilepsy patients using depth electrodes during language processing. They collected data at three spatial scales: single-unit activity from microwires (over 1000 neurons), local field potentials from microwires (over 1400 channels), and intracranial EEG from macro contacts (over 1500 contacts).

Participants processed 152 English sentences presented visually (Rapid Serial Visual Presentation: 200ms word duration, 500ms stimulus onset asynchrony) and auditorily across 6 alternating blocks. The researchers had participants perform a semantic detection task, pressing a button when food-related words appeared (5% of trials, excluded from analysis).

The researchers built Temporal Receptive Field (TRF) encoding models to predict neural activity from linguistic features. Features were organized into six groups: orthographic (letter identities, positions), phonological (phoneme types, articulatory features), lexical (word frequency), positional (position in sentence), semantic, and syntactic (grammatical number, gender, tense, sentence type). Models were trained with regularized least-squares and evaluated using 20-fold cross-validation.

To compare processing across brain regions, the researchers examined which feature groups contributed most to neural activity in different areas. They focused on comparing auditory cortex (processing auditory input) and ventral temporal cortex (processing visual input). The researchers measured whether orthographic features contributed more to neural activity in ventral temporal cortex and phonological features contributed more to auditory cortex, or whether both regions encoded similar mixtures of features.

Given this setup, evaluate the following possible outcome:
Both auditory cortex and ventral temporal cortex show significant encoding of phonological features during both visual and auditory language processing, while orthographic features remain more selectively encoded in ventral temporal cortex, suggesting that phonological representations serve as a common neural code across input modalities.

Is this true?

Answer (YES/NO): NO